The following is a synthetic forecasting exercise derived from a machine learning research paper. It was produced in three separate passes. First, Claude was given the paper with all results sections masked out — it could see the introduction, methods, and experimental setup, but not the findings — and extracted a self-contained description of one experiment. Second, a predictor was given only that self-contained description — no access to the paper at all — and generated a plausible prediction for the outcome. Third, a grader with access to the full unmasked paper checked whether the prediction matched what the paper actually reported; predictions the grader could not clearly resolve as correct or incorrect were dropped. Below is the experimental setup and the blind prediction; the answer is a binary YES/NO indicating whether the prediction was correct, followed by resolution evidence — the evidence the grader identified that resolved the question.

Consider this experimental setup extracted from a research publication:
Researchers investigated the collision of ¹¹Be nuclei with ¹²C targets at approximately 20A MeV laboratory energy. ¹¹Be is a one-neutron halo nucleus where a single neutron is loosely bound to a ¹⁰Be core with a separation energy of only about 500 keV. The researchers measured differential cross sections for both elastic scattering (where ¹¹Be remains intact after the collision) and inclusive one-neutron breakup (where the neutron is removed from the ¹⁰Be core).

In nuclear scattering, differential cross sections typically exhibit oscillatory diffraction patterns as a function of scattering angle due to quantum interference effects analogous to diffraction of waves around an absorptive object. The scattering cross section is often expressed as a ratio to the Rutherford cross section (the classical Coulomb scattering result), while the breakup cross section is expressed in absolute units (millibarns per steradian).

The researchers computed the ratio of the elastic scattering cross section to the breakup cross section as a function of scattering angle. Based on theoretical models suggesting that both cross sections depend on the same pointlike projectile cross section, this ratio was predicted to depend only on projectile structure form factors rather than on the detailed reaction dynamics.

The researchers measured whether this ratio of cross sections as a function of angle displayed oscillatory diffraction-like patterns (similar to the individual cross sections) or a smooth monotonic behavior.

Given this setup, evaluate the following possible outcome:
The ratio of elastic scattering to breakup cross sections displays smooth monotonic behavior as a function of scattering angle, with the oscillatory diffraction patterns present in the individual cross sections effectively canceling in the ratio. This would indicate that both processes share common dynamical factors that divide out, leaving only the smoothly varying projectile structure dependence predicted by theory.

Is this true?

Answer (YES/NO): YES